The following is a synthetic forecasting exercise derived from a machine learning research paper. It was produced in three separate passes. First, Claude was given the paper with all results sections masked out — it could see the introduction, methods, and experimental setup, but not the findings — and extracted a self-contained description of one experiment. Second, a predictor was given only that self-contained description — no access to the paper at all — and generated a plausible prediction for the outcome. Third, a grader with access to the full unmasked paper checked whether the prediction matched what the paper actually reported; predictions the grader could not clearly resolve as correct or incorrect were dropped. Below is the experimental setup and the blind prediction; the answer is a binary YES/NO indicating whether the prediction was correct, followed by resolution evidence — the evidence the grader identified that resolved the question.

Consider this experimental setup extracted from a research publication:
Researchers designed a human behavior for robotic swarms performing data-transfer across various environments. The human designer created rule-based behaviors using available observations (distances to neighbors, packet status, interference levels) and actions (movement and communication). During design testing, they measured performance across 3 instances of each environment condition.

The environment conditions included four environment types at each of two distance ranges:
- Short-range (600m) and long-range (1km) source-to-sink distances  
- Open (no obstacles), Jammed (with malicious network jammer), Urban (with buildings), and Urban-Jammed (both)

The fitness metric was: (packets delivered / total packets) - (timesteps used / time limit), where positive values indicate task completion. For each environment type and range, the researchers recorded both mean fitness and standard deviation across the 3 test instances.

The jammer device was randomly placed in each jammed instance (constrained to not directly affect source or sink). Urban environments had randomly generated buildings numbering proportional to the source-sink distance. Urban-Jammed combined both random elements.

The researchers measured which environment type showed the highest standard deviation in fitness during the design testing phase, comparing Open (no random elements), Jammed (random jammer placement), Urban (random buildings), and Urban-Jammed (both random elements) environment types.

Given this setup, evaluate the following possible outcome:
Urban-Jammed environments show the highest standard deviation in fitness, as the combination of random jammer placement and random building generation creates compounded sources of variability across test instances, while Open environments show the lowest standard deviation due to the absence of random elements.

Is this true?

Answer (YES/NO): NO